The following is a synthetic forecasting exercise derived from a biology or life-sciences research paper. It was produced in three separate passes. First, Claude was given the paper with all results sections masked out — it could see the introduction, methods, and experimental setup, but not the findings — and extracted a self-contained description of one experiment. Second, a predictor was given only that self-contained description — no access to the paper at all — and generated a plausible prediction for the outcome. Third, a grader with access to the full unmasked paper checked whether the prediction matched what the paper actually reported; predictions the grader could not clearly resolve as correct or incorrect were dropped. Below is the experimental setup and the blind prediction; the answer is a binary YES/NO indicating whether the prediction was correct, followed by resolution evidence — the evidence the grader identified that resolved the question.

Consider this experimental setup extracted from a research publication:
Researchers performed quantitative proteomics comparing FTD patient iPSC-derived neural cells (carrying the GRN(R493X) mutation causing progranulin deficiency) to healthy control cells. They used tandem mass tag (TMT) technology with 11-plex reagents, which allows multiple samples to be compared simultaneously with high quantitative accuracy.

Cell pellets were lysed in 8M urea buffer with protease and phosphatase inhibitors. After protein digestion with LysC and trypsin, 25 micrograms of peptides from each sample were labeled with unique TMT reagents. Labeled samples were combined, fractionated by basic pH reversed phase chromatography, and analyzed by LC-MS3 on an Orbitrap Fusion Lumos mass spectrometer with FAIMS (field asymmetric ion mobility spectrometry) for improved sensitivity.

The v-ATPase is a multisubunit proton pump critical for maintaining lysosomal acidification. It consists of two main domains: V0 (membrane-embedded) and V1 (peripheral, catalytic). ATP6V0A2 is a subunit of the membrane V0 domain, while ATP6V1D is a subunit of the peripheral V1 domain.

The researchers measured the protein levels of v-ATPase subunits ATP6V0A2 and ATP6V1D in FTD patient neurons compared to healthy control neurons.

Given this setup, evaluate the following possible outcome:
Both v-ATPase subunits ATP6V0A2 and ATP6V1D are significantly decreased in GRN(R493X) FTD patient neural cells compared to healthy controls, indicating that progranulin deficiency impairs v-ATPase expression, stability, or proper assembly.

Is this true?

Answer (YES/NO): NO